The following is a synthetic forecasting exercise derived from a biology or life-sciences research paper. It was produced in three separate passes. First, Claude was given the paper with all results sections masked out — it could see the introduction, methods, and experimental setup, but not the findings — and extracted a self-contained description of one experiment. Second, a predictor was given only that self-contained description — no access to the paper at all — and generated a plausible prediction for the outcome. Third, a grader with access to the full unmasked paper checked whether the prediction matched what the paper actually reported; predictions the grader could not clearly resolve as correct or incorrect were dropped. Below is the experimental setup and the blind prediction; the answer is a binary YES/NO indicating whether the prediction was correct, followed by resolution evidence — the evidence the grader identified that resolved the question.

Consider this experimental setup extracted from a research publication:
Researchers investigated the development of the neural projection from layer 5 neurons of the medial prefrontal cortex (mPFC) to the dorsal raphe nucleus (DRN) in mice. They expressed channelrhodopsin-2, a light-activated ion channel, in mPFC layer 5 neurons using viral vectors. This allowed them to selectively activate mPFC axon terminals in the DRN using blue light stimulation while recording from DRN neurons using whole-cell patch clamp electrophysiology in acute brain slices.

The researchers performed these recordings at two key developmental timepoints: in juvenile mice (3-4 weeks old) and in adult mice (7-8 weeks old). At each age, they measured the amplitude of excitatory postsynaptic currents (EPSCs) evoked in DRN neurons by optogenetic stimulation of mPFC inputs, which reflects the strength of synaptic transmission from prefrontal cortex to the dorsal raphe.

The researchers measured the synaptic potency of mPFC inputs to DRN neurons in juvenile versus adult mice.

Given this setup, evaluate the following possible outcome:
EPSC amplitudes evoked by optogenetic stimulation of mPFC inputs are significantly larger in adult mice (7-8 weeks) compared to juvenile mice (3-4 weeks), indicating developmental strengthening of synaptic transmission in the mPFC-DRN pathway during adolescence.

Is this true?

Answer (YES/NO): YES